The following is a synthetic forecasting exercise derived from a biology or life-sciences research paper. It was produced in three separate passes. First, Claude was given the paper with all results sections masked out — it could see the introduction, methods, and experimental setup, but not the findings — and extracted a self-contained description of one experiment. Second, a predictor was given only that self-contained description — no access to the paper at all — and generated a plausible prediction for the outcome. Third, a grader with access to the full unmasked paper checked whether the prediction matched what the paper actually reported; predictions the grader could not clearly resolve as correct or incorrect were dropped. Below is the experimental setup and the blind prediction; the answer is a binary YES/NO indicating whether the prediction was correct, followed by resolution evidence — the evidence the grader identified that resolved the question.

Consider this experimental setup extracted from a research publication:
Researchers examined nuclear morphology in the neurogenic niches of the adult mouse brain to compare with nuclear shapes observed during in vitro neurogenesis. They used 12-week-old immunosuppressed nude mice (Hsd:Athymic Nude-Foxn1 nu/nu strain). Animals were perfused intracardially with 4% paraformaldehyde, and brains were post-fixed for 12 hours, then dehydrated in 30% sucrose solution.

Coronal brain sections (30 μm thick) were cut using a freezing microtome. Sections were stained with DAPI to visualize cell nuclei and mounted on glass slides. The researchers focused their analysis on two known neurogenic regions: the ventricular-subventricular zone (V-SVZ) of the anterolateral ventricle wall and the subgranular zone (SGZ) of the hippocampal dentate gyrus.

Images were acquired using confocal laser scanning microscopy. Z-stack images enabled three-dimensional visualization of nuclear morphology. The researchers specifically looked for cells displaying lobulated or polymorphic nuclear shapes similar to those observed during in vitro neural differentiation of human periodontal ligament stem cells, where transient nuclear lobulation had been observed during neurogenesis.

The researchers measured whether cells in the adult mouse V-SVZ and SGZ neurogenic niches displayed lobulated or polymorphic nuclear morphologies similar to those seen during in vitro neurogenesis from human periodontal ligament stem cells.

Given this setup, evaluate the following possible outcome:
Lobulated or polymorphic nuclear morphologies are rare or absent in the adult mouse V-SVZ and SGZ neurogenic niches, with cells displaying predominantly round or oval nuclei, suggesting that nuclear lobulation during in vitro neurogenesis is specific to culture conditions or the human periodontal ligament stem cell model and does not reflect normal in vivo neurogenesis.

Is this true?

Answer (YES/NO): NO